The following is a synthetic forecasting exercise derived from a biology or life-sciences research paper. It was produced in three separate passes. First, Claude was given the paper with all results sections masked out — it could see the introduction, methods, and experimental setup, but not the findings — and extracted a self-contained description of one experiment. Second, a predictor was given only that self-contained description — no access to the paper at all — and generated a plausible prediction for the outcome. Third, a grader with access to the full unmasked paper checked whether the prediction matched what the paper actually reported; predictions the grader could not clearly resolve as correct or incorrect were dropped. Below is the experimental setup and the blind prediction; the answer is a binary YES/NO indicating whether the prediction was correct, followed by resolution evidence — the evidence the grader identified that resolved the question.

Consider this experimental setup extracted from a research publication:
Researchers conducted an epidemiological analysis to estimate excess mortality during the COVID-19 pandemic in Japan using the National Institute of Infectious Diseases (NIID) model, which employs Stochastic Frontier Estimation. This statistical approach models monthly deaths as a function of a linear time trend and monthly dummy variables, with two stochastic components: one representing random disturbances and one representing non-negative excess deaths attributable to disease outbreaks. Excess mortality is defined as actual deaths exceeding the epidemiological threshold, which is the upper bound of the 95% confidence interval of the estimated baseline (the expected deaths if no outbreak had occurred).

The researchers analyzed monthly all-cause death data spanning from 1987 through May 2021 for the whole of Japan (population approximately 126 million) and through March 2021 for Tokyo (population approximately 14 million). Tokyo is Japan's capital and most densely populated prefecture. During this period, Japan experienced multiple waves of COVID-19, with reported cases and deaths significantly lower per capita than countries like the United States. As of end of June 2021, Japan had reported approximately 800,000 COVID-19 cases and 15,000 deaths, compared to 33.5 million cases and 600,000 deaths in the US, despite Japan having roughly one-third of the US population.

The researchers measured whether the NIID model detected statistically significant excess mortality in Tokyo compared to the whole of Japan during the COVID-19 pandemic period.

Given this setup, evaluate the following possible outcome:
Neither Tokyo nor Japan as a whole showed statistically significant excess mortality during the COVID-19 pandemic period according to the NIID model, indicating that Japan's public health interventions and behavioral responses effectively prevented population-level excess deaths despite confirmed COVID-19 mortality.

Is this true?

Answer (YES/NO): NO